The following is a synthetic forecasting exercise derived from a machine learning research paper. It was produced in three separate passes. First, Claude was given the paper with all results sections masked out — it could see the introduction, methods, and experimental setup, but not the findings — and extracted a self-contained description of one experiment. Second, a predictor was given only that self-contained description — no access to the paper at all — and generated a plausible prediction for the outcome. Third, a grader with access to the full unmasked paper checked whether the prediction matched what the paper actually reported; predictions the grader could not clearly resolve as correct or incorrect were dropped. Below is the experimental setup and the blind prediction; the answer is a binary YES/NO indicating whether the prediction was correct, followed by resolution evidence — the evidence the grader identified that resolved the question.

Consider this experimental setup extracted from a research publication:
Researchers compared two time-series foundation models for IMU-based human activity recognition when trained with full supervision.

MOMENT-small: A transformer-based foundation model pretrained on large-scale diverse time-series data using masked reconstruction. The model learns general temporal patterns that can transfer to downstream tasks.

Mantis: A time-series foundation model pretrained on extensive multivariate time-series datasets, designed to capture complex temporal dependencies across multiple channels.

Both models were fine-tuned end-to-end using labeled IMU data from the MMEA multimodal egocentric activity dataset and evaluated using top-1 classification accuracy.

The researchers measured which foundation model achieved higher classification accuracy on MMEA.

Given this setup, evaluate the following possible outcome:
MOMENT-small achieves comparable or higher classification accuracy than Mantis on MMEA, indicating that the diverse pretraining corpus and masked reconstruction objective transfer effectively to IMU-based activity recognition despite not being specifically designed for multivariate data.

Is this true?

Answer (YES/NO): NO